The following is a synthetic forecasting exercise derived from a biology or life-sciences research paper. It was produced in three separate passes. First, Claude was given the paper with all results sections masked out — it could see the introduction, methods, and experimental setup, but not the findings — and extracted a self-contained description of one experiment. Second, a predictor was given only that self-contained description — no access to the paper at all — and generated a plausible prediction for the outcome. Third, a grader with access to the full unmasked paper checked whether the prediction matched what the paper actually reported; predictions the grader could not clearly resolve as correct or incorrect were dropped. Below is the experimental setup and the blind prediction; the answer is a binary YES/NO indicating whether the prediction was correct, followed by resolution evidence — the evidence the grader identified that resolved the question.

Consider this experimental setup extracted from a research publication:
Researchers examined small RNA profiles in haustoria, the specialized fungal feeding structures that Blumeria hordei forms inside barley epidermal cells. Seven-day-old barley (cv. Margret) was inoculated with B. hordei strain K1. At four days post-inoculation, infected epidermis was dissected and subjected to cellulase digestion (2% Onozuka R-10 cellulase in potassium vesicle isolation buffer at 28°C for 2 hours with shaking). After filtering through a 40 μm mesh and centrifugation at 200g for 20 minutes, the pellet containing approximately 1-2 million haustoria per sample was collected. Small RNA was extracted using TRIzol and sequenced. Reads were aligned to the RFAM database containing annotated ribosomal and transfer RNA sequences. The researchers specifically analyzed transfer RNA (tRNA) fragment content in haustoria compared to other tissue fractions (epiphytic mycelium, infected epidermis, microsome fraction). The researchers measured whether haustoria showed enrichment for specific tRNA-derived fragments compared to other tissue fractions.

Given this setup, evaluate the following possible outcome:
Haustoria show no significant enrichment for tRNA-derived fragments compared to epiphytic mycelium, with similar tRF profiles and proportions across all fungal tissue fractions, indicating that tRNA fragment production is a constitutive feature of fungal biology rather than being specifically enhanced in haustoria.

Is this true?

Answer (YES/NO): NO